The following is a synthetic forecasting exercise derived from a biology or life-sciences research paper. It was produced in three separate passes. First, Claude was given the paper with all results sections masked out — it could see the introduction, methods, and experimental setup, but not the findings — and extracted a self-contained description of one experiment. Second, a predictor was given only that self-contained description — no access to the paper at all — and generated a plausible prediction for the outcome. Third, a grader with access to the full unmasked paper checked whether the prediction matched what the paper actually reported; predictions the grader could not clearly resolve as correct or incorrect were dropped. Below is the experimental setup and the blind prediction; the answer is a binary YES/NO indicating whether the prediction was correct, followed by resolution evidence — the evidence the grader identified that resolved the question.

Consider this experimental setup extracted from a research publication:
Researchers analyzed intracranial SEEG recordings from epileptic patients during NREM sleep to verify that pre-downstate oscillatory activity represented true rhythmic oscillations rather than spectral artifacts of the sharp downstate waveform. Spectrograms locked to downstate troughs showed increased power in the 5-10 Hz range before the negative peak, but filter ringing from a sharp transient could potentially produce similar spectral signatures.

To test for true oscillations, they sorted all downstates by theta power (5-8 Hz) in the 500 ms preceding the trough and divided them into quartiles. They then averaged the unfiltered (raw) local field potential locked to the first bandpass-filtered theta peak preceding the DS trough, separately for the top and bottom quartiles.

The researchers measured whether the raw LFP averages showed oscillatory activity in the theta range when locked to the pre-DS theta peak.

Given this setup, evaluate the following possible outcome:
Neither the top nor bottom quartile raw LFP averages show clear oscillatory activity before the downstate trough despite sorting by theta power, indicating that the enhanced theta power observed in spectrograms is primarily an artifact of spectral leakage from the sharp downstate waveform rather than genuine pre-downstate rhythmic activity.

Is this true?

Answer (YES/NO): NO